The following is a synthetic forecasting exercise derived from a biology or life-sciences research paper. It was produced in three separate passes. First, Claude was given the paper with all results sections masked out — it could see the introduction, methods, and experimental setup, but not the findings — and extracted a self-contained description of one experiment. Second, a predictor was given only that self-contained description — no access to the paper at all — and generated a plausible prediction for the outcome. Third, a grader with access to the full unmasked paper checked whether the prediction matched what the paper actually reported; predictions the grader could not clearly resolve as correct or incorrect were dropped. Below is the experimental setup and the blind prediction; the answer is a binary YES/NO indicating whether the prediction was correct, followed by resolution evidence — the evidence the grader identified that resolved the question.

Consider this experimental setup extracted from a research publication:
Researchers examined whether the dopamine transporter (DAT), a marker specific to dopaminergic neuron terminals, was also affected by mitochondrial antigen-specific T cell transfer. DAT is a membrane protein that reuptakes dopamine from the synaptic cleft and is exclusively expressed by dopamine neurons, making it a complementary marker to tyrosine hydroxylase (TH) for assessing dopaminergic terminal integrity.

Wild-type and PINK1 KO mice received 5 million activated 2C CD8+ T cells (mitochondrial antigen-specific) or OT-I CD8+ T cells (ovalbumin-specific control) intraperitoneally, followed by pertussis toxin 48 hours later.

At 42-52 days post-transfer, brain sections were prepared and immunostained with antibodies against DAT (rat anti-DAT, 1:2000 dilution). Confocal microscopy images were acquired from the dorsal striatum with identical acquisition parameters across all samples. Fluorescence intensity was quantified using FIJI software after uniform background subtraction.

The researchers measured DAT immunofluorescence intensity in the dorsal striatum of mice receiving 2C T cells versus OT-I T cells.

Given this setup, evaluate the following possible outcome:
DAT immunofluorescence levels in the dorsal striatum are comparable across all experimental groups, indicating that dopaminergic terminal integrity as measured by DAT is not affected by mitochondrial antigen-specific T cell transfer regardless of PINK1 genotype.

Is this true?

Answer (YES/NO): NO